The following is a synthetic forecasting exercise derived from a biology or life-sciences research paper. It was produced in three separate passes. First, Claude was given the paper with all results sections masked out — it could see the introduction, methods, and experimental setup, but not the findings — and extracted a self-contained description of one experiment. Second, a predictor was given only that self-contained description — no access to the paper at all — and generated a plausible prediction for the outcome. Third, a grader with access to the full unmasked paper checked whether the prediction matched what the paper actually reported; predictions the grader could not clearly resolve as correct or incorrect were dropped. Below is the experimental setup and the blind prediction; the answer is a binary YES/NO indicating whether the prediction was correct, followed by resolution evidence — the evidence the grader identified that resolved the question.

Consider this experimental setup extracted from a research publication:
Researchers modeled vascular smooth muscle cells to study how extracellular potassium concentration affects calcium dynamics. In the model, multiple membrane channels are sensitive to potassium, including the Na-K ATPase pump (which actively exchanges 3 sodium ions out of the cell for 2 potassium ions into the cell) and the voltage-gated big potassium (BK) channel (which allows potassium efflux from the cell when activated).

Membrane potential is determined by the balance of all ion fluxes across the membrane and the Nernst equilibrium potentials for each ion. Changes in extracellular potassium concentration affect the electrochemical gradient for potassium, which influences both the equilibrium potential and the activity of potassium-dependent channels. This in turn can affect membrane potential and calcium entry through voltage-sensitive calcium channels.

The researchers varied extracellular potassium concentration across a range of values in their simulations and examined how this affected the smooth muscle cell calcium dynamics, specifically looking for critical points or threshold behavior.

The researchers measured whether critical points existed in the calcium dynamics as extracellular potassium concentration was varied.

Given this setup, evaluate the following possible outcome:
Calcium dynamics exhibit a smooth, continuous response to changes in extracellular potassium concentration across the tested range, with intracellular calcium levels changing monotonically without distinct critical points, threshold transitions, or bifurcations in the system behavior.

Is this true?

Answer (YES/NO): NO